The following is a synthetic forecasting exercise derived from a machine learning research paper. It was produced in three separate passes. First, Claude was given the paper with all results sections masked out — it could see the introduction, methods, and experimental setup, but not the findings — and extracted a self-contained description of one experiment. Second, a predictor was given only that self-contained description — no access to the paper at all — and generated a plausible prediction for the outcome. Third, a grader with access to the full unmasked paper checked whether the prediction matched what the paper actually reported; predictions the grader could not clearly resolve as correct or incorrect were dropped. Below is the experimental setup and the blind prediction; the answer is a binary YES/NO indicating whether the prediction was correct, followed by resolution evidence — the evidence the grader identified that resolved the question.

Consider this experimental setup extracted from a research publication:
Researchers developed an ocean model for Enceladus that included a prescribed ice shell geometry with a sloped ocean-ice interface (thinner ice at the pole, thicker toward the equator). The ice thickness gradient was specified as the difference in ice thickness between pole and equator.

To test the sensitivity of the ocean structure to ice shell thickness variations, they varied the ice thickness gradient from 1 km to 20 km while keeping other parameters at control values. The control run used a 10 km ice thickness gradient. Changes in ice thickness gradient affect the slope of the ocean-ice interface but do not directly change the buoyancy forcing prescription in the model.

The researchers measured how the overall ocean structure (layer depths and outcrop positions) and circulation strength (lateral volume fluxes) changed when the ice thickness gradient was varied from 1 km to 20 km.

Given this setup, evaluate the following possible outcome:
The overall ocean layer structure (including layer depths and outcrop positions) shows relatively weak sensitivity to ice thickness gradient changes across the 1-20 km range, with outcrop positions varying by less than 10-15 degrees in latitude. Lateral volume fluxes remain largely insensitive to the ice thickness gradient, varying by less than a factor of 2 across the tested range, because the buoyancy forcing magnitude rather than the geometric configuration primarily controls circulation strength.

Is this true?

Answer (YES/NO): YES